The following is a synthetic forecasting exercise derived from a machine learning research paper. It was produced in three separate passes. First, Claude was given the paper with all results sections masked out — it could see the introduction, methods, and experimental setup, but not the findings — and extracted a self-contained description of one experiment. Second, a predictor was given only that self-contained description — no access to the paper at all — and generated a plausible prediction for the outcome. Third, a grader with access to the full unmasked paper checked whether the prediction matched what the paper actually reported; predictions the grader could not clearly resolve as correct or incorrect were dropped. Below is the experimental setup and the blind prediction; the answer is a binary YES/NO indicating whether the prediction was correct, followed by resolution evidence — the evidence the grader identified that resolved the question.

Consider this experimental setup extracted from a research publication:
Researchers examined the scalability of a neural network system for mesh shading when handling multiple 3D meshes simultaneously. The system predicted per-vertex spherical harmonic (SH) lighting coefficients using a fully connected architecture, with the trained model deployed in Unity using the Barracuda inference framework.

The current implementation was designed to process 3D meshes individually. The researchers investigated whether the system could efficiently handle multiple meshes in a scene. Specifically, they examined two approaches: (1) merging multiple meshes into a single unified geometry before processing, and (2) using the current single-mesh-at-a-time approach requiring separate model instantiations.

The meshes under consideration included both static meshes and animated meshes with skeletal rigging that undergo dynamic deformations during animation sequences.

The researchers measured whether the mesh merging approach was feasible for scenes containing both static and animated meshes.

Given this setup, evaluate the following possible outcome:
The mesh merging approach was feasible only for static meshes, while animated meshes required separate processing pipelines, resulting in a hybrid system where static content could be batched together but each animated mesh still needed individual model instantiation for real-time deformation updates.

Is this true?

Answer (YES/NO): NO